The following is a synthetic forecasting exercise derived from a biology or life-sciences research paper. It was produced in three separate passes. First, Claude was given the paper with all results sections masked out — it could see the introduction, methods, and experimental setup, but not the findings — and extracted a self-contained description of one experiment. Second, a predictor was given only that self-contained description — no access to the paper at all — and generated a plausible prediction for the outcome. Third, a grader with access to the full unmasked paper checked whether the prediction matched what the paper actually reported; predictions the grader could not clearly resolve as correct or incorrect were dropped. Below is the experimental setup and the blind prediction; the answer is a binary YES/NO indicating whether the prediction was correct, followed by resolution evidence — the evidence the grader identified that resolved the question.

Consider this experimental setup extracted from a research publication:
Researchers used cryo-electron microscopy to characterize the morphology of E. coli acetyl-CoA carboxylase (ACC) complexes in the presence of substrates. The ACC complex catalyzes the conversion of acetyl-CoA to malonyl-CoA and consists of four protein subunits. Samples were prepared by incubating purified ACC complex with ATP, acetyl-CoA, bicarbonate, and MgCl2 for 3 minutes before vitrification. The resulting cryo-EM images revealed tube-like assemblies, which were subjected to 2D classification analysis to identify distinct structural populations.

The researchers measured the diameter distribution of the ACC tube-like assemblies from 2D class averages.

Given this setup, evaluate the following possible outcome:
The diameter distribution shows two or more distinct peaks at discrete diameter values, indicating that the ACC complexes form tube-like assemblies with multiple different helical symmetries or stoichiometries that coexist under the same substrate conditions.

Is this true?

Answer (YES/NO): YES